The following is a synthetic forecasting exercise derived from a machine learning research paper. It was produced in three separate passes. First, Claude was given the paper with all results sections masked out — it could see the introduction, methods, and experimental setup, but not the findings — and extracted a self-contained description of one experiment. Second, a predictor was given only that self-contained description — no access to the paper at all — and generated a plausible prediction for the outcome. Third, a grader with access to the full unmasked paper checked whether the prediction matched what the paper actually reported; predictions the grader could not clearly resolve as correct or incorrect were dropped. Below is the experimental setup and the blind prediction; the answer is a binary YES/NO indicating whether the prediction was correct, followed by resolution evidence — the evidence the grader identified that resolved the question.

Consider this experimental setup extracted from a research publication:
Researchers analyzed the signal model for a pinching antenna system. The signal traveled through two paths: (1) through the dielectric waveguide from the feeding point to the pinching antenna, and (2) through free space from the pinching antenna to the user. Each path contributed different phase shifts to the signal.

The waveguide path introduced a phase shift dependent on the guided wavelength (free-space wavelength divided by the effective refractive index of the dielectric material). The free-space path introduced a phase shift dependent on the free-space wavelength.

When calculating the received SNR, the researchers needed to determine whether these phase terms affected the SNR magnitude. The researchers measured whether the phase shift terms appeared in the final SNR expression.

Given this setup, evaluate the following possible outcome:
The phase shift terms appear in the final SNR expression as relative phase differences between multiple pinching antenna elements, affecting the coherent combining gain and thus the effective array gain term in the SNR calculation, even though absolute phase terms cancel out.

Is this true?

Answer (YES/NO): NO